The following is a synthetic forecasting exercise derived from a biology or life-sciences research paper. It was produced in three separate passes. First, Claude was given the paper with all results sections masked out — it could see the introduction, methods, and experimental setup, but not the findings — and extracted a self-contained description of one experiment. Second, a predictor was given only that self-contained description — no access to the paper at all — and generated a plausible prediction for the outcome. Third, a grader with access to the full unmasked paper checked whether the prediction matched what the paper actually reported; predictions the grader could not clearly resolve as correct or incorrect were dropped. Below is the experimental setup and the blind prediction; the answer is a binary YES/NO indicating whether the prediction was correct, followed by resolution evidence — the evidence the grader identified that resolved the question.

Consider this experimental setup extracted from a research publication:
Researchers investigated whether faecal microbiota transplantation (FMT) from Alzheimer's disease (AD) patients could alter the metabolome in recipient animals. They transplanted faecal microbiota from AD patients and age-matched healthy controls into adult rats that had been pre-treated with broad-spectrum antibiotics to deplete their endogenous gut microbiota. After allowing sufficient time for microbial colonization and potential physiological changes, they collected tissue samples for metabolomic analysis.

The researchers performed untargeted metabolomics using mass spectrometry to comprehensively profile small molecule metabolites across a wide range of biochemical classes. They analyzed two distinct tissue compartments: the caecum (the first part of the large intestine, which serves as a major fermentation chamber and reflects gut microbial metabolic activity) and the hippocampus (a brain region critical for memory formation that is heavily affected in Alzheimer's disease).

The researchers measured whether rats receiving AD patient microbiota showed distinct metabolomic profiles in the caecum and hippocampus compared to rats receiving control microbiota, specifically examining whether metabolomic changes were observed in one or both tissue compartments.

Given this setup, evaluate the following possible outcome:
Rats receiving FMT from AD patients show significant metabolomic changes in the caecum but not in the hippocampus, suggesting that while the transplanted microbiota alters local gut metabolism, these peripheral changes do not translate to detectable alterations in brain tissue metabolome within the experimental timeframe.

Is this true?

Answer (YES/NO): NO